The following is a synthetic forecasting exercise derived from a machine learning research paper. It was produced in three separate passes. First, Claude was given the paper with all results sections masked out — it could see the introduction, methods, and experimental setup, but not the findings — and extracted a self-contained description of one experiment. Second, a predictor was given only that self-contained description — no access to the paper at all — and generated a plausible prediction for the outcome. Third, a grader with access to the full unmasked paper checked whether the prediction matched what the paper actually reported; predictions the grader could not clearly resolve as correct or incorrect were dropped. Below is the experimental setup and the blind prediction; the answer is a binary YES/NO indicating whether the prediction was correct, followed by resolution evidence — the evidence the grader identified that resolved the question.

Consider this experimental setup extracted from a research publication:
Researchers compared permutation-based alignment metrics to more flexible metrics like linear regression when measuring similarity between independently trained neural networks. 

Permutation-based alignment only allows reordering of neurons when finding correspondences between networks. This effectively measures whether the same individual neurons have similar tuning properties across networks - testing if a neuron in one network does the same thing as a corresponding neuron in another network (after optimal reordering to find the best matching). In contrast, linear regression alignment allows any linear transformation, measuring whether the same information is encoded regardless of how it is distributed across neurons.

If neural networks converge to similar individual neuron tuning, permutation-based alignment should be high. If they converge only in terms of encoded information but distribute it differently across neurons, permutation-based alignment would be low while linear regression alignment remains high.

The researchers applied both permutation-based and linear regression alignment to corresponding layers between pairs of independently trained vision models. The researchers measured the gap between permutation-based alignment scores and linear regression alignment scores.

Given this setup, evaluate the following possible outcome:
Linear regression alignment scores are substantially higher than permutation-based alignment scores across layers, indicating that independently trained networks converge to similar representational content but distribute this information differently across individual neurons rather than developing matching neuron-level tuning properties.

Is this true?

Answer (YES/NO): NO